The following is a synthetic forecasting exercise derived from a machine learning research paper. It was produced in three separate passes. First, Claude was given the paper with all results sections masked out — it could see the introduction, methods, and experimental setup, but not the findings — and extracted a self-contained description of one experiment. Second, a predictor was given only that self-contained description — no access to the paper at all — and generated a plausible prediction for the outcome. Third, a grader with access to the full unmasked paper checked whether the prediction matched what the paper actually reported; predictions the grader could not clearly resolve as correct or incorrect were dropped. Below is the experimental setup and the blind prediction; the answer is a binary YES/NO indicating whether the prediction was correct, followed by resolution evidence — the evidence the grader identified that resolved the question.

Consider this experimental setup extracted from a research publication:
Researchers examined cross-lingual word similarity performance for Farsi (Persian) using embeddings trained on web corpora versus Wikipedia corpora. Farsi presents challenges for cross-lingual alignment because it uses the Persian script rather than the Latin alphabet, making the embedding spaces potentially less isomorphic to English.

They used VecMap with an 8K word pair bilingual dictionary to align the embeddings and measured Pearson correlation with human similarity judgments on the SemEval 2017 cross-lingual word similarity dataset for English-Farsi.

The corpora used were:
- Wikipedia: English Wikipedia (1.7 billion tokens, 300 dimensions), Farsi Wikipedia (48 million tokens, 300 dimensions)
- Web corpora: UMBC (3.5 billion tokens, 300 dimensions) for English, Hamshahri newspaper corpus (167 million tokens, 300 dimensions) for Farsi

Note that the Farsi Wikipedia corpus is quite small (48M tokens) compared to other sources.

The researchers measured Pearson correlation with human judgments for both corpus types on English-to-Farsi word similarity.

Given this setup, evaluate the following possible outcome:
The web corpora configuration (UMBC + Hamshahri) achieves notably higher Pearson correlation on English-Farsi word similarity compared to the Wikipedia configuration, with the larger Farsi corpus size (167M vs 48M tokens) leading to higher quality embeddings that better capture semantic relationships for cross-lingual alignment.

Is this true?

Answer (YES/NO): NO